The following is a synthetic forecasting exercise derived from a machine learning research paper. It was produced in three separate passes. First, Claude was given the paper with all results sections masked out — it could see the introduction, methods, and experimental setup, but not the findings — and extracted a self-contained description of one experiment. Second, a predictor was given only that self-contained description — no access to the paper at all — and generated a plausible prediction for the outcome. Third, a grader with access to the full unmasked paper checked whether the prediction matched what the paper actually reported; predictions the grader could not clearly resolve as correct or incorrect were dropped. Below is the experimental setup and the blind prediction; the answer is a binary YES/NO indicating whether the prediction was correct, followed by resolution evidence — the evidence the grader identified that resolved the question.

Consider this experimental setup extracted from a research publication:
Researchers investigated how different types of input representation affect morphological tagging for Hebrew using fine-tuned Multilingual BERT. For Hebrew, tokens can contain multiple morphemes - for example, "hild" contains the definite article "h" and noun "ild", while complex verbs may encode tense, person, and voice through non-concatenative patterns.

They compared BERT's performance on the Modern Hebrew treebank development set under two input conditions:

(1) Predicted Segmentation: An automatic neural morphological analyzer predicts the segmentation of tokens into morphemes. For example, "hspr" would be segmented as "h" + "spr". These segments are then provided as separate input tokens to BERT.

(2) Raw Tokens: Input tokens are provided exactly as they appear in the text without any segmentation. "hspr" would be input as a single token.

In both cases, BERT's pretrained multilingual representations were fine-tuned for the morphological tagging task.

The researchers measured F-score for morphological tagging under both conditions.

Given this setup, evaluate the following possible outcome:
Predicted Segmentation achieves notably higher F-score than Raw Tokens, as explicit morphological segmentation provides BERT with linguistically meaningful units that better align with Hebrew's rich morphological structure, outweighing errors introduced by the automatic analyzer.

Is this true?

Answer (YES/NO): NO